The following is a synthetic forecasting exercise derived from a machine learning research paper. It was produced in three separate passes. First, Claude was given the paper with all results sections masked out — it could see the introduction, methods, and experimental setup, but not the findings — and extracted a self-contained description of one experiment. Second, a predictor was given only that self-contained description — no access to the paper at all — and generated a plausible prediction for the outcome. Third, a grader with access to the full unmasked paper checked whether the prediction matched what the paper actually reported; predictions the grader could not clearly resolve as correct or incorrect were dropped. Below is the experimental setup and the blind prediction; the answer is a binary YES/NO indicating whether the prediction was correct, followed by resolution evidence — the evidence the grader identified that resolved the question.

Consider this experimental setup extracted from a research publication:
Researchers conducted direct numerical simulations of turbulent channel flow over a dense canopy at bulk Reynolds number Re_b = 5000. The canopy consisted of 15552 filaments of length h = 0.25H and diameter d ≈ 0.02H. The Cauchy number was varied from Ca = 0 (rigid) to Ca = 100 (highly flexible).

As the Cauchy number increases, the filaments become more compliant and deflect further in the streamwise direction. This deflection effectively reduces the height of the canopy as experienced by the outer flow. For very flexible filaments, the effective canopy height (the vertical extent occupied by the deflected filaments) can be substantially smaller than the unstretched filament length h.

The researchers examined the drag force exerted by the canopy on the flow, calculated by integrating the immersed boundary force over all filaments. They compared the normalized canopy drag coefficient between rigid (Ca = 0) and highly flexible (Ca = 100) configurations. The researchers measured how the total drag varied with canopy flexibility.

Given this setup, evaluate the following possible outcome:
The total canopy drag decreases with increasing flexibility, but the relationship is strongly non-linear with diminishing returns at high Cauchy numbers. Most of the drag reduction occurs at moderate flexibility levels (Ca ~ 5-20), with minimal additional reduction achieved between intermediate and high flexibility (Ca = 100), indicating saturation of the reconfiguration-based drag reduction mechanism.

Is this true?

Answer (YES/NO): NO